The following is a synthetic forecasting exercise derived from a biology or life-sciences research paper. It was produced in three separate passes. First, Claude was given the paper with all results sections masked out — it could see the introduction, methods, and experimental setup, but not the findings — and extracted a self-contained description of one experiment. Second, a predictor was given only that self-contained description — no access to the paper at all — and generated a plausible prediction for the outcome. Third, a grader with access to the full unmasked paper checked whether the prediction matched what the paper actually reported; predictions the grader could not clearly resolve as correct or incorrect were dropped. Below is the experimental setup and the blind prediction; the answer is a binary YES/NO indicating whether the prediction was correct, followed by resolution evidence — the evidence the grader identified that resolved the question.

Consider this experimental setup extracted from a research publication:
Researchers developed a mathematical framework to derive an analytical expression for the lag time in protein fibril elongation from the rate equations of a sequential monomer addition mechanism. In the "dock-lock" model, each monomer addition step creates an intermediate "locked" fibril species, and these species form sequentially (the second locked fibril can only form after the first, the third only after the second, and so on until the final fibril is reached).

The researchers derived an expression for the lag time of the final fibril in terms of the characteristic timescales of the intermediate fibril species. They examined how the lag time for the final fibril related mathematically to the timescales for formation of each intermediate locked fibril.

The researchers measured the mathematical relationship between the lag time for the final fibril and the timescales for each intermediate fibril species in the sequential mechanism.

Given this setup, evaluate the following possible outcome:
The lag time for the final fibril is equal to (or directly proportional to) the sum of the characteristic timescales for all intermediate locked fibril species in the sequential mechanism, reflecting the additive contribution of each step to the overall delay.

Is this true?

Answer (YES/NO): YES